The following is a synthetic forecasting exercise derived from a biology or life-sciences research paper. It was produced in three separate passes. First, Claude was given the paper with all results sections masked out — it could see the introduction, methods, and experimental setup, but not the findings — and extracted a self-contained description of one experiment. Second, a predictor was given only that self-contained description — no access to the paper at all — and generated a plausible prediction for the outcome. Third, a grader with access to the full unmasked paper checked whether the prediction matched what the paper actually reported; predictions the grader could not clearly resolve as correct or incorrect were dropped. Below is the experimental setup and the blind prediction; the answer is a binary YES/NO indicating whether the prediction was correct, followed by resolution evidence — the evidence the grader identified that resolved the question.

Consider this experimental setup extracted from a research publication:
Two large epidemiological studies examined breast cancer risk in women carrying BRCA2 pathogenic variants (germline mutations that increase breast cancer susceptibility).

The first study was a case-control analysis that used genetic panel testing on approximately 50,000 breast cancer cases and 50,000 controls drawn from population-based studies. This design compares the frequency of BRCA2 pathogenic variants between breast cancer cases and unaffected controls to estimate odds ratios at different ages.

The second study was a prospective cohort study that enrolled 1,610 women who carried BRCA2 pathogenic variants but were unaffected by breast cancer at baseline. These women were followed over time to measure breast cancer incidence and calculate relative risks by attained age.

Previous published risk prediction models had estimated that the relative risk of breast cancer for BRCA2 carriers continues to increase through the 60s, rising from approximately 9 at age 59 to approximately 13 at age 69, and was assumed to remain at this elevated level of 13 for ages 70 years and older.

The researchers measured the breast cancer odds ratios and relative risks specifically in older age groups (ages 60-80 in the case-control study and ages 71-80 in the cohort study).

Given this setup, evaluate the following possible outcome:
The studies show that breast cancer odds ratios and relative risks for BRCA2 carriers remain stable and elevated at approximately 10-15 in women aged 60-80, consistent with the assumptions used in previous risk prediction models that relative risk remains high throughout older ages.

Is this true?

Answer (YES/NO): NO